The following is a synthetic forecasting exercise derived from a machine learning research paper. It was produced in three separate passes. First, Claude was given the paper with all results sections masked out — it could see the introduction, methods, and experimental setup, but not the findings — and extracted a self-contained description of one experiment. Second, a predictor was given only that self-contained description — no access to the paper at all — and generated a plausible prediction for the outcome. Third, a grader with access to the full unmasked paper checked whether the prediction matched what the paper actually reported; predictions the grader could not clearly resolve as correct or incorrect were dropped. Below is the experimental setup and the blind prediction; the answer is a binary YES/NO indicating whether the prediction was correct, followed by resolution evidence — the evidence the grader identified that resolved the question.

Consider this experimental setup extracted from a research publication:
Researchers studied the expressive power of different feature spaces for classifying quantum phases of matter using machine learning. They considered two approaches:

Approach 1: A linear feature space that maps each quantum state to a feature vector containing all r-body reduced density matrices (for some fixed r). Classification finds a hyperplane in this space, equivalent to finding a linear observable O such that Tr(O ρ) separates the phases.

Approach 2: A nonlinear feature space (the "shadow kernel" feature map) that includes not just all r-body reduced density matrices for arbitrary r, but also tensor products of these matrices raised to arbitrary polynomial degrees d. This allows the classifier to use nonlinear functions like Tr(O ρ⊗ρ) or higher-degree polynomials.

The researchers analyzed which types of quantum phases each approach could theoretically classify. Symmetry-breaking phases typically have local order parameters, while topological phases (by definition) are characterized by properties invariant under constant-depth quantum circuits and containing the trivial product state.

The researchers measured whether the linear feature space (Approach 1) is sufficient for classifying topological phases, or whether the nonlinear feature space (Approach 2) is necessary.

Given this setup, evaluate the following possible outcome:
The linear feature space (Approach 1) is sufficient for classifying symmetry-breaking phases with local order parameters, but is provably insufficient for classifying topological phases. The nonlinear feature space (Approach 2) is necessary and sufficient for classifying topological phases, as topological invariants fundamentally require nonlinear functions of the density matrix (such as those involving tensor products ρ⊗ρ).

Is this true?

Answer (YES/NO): YES